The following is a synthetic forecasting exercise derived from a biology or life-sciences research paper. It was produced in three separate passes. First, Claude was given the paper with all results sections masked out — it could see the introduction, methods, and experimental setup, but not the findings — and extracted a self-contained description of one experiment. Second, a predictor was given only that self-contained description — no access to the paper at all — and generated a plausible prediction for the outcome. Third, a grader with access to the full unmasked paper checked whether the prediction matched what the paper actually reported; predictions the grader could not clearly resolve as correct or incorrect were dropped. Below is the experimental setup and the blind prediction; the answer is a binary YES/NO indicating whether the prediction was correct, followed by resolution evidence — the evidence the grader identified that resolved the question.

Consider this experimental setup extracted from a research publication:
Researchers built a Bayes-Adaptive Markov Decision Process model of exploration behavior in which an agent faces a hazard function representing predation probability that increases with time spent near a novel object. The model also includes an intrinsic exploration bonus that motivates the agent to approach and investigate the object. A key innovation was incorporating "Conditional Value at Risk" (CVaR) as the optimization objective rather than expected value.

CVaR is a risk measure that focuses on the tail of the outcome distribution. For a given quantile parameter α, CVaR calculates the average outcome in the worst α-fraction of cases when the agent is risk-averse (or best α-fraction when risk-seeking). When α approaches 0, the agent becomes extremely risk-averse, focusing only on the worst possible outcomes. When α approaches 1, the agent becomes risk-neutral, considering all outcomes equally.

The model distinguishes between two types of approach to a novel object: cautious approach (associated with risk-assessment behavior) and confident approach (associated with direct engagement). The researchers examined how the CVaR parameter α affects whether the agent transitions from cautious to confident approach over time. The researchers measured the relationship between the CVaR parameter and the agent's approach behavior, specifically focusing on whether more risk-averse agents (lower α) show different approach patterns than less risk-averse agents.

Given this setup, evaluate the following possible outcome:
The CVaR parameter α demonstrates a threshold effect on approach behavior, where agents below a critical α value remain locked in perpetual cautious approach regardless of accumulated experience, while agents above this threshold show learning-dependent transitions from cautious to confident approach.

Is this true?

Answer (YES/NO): NO